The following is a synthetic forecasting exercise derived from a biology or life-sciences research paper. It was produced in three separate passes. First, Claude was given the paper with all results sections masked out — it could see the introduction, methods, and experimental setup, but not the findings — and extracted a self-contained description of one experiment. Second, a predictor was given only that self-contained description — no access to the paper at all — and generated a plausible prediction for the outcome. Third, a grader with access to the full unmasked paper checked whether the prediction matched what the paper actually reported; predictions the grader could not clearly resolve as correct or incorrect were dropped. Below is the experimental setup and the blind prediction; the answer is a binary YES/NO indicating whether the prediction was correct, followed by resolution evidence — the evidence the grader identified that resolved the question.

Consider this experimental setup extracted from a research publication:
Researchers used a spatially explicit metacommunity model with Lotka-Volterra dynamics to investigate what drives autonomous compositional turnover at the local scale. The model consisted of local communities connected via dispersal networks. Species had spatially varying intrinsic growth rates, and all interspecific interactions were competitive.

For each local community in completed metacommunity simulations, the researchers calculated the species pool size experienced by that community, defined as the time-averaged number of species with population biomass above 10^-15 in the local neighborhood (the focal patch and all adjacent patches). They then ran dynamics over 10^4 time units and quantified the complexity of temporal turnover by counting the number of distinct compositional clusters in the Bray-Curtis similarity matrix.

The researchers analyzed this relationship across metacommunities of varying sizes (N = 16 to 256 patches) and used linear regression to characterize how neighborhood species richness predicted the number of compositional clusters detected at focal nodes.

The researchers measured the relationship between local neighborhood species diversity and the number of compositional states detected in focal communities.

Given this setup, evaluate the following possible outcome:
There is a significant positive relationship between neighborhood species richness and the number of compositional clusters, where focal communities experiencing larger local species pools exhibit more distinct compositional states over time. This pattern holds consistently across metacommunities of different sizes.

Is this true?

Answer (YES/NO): NO